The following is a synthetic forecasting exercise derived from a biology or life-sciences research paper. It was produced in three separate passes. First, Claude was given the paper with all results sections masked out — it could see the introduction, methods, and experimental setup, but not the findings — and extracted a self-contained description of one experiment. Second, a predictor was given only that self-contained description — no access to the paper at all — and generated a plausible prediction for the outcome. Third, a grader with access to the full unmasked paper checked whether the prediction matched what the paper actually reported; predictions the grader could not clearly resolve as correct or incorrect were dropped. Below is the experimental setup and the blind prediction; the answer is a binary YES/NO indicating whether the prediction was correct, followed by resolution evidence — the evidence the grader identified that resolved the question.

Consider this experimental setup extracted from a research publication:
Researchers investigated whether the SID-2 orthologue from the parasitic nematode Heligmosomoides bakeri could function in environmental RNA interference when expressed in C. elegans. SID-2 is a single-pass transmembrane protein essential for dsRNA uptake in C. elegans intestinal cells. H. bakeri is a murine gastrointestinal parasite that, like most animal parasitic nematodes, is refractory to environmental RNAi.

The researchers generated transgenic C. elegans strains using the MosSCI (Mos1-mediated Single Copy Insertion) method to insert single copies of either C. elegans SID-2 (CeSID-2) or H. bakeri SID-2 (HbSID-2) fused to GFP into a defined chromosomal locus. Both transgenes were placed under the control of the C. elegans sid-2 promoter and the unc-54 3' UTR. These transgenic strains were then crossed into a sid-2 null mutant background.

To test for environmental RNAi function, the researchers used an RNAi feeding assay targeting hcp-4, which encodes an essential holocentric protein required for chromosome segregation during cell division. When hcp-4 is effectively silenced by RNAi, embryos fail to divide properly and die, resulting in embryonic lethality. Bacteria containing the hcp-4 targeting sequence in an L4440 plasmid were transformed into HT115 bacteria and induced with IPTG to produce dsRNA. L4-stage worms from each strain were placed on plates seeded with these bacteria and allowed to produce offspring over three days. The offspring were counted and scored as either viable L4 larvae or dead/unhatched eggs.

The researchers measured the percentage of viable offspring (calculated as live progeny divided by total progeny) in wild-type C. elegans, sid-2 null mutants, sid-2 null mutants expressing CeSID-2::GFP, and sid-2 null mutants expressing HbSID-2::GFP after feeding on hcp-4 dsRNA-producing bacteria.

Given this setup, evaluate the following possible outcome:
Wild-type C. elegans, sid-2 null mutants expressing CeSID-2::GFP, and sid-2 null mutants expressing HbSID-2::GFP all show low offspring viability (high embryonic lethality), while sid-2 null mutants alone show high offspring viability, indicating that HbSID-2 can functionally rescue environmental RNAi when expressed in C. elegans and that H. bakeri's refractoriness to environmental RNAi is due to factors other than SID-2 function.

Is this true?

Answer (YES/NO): NO